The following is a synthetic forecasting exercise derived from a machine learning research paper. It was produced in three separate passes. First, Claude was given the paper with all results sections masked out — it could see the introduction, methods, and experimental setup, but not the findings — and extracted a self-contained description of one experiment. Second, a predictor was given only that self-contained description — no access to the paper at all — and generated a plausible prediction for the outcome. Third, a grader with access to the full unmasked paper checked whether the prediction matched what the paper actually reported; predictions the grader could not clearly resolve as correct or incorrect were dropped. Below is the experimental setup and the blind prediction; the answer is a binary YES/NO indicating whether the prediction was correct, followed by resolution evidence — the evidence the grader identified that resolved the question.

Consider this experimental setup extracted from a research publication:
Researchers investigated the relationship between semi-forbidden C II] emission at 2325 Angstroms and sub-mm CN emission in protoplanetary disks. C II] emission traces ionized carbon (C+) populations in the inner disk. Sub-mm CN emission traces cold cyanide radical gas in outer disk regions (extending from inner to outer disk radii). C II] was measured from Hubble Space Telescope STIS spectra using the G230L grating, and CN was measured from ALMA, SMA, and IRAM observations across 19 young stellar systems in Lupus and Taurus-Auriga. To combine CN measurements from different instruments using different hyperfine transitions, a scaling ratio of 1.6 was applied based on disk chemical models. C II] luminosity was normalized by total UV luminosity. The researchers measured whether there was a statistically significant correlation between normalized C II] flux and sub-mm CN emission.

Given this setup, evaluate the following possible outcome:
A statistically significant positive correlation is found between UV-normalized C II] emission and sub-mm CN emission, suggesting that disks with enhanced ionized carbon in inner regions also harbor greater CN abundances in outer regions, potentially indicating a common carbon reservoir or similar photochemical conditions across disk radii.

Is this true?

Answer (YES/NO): NO